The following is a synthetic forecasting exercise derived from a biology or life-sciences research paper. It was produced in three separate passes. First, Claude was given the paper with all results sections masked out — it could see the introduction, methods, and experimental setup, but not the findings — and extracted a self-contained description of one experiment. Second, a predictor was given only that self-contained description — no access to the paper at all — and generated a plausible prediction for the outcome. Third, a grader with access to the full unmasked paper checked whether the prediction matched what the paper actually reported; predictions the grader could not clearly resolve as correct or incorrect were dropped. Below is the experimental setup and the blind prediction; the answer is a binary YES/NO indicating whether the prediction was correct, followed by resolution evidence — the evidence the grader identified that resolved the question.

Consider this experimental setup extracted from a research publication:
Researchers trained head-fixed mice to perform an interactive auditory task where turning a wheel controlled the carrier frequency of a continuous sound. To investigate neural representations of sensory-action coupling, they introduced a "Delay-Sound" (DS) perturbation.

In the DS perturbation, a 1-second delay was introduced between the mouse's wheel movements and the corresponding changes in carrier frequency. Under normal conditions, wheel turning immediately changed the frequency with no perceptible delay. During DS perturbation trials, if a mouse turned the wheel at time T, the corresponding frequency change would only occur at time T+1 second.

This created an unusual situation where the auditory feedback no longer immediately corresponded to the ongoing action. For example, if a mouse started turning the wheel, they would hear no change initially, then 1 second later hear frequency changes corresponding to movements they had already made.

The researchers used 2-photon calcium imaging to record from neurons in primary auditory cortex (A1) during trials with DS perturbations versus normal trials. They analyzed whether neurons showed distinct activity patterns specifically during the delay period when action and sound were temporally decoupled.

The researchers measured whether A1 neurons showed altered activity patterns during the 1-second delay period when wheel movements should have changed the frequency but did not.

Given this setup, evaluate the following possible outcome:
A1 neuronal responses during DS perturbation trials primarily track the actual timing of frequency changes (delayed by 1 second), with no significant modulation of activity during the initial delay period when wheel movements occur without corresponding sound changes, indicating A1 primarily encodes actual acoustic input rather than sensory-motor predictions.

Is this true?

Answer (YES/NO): NO